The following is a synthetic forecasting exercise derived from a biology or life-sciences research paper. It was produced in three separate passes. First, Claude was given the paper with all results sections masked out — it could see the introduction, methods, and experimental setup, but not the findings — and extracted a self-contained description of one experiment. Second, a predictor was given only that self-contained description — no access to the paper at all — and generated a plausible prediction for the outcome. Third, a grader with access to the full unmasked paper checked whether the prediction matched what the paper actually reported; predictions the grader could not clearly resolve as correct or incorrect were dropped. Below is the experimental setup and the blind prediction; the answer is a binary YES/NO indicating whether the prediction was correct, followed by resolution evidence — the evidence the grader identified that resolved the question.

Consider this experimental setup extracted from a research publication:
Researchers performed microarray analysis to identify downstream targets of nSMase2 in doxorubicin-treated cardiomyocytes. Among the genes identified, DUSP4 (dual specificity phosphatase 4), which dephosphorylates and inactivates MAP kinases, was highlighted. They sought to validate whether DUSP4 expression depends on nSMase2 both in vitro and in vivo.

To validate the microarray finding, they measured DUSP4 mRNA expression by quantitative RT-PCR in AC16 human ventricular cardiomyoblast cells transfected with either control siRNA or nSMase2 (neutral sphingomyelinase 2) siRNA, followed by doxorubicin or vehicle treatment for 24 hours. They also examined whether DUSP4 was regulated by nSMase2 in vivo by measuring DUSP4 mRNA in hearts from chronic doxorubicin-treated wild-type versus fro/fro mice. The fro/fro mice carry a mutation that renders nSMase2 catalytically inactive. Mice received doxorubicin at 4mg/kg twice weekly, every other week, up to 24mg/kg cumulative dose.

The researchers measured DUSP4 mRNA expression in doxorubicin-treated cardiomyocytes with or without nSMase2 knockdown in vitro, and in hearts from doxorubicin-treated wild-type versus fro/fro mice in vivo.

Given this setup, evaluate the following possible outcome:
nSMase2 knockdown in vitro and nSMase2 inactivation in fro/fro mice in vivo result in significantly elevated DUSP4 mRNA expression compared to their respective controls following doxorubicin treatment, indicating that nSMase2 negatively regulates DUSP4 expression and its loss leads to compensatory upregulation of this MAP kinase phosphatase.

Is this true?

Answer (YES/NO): NO